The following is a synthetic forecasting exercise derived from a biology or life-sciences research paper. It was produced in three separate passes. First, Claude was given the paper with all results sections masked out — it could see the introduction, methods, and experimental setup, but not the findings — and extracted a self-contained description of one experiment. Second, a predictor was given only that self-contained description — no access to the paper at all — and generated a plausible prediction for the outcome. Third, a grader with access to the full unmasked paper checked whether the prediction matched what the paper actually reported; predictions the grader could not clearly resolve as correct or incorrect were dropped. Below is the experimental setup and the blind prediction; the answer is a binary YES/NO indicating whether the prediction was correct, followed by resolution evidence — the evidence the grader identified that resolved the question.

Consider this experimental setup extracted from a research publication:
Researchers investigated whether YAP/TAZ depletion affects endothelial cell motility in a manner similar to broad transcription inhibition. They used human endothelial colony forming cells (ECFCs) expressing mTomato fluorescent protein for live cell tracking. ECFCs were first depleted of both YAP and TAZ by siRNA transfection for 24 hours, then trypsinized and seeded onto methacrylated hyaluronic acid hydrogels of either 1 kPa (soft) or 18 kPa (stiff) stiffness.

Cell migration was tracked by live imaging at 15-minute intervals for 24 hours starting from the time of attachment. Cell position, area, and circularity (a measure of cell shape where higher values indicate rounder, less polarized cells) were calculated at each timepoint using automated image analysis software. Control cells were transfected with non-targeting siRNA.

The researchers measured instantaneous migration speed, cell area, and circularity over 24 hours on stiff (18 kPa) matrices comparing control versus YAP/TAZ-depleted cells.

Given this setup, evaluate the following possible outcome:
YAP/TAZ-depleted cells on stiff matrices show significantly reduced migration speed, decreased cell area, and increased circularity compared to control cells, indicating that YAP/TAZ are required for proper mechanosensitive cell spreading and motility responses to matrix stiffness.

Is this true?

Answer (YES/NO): YES